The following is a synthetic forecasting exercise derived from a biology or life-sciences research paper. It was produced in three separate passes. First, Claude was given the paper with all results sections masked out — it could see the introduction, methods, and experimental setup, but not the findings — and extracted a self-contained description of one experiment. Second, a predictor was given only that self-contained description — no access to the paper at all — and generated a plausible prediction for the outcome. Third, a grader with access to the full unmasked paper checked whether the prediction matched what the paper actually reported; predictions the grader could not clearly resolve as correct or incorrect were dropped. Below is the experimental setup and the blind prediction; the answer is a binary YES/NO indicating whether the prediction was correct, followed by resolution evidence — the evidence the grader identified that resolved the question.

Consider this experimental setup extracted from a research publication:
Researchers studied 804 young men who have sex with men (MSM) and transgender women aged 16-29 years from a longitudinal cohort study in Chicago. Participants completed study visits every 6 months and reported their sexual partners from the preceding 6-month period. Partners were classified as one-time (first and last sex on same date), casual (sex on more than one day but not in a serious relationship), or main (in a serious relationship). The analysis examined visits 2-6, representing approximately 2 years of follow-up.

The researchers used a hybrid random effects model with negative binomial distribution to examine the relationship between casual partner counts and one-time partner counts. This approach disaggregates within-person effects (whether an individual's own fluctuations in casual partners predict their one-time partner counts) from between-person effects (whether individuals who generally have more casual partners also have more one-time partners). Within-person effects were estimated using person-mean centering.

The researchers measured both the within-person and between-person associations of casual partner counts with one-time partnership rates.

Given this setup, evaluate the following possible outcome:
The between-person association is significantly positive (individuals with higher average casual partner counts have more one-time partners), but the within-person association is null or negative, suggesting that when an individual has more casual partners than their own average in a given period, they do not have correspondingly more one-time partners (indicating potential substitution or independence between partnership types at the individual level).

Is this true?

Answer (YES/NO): NO